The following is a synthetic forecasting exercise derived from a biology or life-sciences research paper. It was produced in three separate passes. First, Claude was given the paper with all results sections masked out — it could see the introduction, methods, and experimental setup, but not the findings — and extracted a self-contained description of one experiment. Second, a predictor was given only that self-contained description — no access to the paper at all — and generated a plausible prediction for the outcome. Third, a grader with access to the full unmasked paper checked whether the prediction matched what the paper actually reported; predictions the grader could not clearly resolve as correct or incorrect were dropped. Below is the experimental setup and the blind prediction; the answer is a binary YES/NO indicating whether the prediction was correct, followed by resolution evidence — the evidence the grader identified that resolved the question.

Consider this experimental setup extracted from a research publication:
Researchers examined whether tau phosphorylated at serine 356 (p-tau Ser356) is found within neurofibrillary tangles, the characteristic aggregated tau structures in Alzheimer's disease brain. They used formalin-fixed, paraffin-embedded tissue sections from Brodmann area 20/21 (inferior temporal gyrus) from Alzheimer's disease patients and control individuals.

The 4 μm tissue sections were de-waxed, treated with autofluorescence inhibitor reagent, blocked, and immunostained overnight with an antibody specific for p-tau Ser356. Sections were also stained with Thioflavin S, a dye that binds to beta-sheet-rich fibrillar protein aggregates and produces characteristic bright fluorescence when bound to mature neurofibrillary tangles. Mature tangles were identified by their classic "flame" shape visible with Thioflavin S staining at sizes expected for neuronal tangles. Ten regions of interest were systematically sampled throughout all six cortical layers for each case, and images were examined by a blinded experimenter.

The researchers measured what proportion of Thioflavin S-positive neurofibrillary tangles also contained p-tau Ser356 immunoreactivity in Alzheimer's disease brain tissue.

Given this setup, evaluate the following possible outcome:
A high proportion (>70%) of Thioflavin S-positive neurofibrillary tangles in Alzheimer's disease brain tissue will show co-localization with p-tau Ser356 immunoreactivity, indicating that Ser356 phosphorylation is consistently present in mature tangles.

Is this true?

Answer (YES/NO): YES